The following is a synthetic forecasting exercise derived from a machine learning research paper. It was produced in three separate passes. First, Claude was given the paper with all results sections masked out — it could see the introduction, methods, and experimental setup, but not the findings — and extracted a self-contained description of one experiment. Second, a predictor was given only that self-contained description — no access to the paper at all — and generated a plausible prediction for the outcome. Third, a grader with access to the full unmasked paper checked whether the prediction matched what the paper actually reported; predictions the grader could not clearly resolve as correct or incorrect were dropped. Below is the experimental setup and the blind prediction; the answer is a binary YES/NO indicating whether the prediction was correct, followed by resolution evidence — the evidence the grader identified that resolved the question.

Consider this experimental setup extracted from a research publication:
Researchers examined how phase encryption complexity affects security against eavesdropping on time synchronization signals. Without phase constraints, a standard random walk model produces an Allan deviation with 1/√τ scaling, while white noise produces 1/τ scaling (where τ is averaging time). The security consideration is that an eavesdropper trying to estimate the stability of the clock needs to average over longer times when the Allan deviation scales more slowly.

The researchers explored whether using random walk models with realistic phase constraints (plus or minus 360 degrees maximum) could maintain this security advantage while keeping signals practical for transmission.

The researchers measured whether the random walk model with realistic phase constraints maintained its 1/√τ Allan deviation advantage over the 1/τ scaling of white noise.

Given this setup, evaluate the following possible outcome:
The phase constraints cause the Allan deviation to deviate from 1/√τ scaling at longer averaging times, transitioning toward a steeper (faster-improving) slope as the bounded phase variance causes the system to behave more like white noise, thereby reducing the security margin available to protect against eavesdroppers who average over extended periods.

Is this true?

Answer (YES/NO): NO